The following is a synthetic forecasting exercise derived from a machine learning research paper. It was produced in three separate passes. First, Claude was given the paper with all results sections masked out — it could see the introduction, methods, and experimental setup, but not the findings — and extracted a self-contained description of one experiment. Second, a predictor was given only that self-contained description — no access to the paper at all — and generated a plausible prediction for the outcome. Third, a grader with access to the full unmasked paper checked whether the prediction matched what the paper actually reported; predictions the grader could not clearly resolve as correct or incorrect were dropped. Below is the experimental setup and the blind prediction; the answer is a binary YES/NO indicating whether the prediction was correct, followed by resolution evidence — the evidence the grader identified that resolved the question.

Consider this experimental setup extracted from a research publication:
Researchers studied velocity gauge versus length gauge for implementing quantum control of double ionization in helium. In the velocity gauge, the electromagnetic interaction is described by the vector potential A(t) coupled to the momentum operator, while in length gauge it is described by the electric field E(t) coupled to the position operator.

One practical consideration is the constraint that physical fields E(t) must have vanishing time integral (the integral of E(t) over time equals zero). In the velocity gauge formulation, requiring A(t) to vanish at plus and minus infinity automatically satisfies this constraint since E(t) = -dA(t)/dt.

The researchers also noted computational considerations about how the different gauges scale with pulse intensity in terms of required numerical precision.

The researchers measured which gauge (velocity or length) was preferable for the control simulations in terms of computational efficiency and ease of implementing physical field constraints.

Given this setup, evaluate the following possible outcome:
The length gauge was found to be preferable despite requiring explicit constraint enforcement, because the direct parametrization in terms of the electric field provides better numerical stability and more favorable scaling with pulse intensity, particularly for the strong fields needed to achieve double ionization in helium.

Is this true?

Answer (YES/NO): NO